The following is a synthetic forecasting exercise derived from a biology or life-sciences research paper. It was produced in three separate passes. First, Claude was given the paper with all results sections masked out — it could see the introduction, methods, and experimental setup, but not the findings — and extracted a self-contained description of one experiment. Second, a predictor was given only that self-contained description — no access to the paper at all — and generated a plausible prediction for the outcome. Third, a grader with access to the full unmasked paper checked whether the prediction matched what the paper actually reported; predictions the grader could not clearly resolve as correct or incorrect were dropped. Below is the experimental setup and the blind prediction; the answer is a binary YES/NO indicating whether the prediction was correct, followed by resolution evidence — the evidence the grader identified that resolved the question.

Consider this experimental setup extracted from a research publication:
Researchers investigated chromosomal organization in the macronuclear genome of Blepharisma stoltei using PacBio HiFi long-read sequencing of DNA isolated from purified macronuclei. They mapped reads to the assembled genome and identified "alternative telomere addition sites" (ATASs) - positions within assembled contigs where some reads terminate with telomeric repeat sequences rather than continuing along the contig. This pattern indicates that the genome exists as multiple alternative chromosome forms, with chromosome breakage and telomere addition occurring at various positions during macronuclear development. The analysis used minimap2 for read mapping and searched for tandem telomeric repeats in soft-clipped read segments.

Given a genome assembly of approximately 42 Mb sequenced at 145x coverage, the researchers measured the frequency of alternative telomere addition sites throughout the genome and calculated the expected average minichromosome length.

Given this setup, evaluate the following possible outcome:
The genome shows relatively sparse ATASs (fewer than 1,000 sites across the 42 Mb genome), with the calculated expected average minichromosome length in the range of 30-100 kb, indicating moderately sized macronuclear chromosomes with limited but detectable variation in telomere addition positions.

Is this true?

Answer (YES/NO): NO